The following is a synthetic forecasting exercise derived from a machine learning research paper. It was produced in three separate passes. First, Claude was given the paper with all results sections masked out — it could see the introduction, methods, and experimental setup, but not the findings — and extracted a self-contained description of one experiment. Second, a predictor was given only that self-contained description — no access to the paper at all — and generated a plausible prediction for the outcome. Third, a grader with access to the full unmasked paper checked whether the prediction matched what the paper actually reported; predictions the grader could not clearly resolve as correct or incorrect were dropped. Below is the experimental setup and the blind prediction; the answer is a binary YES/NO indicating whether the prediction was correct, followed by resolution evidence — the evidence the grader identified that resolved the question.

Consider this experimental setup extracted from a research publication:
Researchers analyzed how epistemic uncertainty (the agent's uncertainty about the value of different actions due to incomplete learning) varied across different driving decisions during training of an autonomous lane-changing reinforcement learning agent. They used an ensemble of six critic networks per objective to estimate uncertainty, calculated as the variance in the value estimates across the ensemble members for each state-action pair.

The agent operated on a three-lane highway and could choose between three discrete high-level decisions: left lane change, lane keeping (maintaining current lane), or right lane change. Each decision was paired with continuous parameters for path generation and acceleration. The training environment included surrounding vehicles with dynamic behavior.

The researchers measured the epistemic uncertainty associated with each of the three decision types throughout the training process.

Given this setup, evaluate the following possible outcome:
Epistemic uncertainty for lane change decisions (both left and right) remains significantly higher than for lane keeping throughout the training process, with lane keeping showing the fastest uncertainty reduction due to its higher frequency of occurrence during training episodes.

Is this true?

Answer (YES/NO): NO